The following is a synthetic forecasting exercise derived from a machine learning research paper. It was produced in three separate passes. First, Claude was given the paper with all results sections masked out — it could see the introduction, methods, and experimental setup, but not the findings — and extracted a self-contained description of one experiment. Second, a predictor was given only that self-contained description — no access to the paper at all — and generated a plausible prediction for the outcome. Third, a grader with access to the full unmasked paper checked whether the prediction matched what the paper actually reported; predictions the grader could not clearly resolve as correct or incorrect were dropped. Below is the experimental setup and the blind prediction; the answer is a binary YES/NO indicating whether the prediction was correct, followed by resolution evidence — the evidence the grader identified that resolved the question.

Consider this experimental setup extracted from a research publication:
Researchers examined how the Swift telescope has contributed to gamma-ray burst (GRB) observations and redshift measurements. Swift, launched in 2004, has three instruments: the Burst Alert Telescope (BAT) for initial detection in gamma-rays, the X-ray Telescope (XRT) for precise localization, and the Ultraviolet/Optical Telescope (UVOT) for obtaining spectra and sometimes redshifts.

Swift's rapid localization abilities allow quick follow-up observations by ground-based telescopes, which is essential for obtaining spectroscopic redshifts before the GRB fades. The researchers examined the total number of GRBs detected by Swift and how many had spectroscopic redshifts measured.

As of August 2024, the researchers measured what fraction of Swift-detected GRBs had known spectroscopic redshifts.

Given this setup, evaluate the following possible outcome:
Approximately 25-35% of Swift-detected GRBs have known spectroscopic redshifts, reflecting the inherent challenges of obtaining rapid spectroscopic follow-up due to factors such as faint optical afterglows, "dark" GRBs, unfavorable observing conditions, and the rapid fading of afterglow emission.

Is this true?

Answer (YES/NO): YES